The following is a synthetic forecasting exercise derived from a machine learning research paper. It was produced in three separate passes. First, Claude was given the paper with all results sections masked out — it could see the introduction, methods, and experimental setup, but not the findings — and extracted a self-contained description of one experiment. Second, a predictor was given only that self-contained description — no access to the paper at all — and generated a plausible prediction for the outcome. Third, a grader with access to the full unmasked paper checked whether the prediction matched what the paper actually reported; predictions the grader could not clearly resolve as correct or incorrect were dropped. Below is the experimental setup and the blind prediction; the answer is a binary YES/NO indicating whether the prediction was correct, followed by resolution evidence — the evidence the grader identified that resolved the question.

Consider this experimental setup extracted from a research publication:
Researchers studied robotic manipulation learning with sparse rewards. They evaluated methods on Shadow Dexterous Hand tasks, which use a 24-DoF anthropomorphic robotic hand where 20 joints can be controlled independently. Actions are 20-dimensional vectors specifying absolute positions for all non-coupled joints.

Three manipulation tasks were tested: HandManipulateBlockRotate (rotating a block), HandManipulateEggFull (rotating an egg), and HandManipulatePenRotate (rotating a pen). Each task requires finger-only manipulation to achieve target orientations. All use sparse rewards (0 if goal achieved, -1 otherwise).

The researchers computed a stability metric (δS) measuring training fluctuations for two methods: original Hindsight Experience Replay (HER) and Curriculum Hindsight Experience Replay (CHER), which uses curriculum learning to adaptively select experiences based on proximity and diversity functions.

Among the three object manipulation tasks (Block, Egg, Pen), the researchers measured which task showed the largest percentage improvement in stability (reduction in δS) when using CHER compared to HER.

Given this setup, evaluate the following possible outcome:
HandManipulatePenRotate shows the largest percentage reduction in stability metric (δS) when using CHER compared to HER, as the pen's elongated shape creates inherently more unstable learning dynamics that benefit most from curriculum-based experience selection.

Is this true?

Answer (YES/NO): NO